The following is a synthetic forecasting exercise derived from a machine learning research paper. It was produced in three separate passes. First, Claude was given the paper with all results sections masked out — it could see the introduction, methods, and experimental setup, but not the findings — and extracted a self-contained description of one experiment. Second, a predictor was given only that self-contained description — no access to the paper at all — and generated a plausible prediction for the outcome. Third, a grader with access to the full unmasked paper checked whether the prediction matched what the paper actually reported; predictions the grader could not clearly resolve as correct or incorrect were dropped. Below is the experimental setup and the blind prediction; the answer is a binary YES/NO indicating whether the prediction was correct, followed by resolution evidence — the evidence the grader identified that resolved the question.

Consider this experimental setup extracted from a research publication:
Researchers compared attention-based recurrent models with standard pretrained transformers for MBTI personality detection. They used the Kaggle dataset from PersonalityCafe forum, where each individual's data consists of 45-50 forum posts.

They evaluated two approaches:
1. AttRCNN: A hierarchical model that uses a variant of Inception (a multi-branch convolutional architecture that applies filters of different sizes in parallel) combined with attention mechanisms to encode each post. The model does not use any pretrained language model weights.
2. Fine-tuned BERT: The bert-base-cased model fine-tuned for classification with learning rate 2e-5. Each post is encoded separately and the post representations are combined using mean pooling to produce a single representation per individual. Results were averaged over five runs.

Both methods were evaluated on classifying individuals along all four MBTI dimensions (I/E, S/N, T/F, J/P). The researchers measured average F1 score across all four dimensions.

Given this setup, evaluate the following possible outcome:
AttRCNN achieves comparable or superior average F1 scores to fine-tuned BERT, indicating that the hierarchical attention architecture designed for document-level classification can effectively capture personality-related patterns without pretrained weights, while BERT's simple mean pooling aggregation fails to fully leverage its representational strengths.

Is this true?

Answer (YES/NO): YES